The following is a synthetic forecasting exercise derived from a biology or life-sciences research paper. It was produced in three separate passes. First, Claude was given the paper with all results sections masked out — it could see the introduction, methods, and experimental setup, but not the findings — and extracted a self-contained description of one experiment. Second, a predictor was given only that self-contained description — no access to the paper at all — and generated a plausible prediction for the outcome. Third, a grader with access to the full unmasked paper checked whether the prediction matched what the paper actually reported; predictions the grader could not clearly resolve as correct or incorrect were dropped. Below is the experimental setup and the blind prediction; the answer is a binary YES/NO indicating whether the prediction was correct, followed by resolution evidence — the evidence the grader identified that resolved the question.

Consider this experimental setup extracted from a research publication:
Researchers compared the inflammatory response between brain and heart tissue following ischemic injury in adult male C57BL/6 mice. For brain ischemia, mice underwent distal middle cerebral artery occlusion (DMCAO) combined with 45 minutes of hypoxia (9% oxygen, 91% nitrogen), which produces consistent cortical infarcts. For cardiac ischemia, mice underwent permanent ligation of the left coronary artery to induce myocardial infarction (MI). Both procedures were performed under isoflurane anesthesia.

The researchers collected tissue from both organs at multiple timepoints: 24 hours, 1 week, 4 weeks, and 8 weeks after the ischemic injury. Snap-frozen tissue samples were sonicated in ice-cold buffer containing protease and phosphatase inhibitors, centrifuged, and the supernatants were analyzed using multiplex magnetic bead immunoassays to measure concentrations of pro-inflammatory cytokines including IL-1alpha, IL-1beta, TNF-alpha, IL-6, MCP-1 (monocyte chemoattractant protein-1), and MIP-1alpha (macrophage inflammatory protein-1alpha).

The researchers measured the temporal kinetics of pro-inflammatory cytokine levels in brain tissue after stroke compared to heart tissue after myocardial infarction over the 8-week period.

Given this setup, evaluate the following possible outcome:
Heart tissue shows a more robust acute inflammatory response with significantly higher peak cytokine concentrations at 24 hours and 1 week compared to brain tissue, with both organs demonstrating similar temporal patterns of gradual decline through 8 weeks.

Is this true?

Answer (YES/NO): NO